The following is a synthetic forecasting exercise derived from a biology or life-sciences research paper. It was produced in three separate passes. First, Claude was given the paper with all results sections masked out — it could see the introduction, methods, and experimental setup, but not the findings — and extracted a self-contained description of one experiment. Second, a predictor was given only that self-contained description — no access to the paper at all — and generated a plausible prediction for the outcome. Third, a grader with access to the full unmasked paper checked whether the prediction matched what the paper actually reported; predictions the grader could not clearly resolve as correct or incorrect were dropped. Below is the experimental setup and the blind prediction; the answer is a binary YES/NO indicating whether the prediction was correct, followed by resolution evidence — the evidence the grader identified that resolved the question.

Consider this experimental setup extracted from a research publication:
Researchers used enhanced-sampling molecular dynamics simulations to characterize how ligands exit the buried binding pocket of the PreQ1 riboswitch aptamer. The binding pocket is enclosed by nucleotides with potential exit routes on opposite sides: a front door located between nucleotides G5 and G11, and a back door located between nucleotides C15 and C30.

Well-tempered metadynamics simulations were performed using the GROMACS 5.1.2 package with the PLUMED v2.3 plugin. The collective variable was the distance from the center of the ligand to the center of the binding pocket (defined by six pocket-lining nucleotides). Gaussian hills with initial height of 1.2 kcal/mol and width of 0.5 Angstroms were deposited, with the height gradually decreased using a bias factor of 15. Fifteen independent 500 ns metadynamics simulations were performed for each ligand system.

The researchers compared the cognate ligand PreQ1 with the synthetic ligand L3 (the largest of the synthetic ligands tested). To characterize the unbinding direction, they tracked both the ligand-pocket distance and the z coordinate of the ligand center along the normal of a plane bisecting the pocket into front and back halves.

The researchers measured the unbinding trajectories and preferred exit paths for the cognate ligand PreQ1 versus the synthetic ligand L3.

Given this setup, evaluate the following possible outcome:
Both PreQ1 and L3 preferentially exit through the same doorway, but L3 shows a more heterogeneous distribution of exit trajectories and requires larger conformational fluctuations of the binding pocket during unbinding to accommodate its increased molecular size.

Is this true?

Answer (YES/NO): NO